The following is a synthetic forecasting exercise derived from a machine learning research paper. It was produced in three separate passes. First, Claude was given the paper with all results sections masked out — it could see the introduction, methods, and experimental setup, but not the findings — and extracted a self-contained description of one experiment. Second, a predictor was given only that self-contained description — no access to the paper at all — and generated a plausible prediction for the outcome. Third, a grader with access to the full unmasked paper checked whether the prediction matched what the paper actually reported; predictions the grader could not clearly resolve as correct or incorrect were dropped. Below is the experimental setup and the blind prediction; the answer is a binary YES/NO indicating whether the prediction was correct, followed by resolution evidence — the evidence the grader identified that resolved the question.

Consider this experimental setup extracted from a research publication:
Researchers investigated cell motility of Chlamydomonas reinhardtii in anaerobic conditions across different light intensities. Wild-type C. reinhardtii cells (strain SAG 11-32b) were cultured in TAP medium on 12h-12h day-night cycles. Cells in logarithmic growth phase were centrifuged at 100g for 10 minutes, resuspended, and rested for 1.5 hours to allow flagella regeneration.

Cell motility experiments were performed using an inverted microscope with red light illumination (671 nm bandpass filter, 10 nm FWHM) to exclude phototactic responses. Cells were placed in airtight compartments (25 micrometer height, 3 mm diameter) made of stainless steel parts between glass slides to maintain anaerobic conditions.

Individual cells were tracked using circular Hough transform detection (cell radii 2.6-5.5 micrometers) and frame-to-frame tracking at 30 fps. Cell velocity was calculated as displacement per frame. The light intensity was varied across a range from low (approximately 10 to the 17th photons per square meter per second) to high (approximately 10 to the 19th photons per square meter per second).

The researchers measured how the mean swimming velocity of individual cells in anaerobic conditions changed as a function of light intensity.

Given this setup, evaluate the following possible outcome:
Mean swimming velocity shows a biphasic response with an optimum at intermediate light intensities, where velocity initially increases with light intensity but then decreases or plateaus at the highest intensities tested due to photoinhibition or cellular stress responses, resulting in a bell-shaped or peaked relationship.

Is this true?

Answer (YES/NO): NO